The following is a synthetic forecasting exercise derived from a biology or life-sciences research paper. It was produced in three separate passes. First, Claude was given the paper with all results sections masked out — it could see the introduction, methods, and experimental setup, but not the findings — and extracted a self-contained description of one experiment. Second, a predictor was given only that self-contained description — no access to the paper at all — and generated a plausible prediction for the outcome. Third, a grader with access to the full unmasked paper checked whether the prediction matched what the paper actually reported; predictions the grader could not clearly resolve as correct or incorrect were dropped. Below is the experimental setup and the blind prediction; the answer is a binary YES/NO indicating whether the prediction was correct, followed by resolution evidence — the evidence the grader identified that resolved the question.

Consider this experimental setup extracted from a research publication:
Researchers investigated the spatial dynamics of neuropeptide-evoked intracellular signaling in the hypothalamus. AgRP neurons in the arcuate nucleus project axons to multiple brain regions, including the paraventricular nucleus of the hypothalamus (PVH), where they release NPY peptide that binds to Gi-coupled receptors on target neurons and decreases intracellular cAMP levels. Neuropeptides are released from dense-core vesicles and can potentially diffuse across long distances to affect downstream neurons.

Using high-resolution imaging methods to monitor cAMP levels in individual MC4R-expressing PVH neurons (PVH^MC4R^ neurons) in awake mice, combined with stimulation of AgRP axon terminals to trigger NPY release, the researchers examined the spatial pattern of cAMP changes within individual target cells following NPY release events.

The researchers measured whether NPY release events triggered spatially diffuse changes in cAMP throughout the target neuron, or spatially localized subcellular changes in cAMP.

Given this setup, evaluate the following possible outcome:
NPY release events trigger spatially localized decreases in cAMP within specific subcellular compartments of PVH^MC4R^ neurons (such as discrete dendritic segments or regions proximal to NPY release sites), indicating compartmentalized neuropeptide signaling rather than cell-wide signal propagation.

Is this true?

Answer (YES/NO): YES